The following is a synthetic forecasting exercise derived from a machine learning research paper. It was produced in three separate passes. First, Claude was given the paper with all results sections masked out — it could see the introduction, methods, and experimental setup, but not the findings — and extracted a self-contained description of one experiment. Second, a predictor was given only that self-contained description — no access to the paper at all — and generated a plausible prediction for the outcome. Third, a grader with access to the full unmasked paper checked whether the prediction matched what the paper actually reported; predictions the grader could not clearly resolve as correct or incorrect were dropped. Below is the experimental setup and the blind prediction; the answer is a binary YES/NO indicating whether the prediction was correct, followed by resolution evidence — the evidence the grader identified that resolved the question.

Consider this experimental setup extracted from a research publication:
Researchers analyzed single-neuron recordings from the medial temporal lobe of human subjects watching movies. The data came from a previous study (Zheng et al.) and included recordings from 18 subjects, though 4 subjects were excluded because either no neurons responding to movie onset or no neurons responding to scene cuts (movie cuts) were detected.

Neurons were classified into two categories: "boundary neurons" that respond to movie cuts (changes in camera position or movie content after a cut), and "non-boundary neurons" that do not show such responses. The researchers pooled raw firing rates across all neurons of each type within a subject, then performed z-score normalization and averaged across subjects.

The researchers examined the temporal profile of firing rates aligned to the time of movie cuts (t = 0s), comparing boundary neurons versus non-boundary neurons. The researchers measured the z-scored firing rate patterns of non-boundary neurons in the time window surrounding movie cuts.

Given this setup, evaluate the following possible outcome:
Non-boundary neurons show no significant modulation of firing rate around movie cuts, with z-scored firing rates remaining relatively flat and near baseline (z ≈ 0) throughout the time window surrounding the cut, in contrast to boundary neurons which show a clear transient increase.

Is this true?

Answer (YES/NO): NO